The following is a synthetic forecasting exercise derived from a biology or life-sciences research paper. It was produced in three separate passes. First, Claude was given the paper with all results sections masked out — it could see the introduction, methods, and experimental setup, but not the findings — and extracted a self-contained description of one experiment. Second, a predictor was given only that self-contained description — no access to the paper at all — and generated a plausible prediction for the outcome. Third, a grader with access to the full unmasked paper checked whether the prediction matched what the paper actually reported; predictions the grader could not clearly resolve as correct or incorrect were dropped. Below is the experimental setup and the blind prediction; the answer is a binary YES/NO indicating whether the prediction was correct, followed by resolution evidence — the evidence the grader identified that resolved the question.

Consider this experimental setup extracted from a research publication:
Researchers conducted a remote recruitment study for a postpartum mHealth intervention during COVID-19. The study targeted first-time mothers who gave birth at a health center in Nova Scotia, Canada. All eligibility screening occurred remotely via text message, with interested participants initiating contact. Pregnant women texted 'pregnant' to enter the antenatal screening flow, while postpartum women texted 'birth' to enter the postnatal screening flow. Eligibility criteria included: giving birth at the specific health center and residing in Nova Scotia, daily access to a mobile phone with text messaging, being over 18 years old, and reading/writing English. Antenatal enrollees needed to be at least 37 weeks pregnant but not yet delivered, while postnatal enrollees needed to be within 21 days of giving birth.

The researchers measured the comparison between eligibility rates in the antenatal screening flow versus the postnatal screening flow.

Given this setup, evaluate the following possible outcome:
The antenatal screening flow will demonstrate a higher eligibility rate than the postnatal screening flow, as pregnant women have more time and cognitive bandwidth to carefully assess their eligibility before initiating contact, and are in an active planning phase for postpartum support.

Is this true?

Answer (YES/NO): YES